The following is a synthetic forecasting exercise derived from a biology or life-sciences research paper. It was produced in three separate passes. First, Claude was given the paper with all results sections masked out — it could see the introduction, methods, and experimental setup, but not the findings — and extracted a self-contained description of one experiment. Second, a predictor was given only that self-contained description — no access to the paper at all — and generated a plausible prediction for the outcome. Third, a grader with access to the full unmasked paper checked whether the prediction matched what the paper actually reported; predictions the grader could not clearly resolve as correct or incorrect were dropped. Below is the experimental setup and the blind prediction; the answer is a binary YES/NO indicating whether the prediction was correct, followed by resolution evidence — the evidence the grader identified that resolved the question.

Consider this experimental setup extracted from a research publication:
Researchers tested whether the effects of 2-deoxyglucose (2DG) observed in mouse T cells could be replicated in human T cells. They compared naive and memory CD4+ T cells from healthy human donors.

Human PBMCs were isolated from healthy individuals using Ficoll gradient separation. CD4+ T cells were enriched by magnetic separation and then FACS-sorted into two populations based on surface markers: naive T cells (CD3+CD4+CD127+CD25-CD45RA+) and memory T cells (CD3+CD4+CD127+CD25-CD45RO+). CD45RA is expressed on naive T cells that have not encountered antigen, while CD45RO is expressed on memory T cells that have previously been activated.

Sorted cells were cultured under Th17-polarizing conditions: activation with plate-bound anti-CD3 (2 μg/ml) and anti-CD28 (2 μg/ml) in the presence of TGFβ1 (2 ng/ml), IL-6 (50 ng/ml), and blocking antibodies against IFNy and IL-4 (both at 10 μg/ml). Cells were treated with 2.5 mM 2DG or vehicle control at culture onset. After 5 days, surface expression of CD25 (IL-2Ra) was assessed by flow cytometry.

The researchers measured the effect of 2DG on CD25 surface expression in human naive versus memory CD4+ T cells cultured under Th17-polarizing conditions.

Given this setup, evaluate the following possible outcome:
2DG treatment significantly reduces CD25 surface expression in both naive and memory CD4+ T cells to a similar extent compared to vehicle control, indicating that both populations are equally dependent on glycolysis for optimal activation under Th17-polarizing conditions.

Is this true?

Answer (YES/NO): NO